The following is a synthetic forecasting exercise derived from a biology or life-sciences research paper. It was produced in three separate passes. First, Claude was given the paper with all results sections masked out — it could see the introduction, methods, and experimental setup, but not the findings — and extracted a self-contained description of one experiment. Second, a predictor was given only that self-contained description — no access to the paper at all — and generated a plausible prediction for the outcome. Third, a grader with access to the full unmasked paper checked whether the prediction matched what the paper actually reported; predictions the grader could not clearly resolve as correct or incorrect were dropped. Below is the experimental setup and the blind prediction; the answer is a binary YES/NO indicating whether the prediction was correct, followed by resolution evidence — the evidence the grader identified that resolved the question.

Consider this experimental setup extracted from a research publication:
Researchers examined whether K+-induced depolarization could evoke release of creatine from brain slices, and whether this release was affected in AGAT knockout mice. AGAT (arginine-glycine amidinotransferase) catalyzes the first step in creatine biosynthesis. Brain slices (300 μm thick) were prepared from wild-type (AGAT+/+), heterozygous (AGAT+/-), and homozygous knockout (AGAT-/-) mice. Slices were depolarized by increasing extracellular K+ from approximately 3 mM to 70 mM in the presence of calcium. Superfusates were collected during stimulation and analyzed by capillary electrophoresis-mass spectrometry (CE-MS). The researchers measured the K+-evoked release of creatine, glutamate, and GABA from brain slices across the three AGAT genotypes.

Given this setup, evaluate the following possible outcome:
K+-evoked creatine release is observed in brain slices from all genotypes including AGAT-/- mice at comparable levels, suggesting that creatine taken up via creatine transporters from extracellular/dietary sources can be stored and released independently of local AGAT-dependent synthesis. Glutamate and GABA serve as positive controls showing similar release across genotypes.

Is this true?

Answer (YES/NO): NO